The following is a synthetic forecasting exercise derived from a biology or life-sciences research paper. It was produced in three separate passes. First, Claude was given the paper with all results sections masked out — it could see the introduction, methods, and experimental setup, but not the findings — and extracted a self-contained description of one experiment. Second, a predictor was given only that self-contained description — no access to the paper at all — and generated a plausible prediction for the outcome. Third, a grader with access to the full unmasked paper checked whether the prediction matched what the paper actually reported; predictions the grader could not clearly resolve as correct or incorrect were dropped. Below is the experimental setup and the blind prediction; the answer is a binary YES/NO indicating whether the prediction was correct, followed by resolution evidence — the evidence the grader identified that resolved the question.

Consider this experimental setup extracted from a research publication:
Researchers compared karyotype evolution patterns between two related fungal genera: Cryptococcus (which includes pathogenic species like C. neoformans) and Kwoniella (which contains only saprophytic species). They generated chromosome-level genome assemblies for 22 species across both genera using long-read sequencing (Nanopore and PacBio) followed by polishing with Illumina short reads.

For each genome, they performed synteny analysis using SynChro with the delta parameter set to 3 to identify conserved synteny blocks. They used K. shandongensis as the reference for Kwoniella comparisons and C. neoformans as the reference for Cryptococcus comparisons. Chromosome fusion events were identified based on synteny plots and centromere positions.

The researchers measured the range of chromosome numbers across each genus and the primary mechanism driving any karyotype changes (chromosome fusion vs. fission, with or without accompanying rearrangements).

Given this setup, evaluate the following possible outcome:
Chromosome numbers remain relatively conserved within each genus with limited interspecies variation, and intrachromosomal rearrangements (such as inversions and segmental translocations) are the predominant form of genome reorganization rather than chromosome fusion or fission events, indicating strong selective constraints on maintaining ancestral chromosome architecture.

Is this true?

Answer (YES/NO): NO